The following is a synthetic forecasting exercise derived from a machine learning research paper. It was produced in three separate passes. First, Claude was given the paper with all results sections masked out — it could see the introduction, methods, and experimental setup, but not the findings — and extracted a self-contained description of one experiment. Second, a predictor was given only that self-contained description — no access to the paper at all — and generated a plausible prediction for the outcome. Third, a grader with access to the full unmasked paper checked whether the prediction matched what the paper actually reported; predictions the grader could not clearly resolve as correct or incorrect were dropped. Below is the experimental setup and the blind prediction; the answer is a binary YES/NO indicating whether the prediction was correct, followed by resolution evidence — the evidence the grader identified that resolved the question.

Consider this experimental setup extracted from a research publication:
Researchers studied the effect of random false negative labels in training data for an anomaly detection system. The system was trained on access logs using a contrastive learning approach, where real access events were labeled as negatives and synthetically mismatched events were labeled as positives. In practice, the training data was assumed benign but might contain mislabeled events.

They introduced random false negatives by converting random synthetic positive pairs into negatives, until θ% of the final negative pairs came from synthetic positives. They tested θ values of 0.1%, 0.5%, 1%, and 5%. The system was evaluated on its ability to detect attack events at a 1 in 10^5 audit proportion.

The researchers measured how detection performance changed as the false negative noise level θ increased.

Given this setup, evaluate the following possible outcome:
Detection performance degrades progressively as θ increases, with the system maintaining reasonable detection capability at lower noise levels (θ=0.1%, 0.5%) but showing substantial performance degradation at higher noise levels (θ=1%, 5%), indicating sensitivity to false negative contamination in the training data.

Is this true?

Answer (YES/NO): YES